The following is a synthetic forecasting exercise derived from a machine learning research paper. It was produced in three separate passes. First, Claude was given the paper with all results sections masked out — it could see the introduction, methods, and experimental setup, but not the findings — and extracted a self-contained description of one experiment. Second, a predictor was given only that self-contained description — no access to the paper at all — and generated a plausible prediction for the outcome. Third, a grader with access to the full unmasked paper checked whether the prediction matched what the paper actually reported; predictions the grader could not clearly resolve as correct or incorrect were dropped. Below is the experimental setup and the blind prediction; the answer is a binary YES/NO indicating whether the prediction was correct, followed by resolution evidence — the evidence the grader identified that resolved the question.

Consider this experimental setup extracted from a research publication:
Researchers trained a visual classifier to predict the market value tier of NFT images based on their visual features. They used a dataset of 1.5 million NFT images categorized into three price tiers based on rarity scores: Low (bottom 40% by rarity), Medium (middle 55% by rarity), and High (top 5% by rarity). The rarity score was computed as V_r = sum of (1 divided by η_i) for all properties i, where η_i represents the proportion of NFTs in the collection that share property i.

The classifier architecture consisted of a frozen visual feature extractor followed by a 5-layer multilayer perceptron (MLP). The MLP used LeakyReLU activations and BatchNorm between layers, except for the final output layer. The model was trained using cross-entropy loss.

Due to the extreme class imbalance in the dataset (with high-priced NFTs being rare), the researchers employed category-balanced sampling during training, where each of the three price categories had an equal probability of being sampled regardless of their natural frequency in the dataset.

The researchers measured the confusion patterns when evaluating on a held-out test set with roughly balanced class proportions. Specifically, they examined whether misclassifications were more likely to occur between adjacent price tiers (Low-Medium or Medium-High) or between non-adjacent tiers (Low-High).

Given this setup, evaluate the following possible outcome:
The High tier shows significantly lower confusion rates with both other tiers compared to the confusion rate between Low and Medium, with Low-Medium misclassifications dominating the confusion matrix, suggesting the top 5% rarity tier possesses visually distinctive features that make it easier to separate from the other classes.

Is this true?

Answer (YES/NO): NO